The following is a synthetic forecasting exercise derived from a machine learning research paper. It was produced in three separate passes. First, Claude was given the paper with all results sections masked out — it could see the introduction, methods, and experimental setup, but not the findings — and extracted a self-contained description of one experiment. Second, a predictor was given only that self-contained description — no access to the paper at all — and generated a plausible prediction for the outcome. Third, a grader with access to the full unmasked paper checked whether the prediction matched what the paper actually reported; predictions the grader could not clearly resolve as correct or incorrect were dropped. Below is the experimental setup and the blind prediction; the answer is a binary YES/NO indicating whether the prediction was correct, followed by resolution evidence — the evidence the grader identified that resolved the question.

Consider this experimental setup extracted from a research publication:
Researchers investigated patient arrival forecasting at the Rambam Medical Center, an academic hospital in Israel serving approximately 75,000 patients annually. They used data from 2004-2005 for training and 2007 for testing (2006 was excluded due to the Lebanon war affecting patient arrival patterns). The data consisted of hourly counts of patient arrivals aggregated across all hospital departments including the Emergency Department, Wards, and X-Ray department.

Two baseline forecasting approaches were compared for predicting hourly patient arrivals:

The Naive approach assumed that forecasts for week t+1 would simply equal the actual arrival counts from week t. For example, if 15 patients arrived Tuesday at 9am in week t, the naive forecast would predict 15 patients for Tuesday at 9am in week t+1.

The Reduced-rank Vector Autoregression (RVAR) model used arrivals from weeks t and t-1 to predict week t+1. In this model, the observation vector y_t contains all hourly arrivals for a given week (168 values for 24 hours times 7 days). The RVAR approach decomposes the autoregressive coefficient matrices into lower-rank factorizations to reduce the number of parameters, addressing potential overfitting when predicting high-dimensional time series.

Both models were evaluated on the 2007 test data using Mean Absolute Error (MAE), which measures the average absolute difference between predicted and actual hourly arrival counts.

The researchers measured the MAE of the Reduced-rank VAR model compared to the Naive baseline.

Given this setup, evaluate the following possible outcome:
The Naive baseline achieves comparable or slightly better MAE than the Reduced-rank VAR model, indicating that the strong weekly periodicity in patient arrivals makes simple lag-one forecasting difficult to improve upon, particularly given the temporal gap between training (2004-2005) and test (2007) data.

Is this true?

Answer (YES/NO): YES